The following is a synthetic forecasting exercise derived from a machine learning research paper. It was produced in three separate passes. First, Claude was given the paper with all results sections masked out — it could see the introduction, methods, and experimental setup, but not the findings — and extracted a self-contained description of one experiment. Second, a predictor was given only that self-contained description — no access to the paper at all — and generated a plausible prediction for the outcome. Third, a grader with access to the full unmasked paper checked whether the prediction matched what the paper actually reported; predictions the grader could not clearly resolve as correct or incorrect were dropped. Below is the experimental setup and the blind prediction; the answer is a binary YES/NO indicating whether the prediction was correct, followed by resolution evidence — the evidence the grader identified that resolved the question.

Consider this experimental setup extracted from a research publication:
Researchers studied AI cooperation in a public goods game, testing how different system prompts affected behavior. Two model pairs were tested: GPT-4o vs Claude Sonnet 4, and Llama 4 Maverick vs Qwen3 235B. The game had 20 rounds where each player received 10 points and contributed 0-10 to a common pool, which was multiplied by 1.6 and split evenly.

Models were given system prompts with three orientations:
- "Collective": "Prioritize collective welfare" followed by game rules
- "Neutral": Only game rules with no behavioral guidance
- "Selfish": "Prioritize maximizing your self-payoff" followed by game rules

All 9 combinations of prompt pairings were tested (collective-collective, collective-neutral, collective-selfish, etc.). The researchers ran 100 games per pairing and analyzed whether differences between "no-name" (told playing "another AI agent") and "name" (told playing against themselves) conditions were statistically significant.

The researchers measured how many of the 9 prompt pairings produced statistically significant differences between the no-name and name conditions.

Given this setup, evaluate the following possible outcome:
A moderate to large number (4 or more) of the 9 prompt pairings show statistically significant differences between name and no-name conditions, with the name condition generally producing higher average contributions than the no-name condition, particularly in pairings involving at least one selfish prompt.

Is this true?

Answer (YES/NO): NO